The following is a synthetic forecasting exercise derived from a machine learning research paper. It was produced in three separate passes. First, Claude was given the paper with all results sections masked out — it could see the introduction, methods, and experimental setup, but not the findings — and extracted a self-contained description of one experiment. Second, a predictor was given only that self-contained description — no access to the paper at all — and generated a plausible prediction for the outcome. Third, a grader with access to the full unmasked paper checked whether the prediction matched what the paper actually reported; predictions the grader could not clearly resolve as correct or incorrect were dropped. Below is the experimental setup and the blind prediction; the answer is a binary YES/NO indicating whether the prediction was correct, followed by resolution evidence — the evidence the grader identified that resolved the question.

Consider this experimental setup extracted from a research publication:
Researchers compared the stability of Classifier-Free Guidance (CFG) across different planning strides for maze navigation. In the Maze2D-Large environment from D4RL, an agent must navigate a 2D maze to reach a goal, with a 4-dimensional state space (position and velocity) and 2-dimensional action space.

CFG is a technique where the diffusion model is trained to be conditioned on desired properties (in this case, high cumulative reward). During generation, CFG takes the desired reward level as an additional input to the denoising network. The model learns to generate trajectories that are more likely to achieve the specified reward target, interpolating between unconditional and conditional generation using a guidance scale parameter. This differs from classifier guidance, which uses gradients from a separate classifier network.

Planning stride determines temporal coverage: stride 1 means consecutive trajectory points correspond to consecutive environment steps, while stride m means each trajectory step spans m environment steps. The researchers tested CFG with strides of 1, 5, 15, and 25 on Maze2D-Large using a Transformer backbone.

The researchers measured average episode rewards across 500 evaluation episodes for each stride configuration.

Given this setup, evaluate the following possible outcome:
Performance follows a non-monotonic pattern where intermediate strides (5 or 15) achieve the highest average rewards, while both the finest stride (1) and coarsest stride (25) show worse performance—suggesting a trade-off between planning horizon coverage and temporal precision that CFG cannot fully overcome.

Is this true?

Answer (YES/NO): NO